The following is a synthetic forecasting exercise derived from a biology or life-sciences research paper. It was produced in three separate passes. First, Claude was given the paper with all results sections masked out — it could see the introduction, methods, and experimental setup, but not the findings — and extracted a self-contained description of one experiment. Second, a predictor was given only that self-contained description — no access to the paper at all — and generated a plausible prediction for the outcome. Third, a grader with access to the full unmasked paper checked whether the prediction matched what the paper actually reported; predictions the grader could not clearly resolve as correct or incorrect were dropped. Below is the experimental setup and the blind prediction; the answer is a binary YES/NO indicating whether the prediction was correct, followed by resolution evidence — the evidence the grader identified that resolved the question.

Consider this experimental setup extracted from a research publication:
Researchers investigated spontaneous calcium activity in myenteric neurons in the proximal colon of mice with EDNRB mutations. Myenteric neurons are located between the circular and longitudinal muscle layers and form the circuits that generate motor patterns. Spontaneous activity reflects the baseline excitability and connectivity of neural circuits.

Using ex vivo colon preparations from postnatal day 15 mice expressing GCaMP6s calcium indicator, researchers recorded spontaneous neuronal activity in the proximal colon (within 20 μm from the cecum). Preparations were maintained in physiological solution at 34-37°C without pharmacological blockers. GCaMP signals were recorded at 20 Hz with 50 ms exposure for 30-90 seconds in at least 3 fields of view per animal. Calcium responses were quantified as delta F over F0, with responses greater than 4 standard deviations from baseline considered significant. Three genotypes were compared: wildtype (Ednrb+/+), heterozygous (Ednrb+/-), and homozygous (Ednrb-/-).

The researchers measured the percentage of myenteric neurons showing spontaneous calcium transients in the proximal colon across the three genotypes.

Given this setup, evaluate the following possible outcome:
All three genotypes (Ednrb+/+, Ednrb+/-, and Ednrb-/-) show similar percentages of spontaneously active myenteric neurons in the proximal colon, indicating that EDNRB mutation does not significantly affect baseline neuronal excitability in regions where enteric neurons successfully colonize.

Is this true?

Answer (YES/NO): NO